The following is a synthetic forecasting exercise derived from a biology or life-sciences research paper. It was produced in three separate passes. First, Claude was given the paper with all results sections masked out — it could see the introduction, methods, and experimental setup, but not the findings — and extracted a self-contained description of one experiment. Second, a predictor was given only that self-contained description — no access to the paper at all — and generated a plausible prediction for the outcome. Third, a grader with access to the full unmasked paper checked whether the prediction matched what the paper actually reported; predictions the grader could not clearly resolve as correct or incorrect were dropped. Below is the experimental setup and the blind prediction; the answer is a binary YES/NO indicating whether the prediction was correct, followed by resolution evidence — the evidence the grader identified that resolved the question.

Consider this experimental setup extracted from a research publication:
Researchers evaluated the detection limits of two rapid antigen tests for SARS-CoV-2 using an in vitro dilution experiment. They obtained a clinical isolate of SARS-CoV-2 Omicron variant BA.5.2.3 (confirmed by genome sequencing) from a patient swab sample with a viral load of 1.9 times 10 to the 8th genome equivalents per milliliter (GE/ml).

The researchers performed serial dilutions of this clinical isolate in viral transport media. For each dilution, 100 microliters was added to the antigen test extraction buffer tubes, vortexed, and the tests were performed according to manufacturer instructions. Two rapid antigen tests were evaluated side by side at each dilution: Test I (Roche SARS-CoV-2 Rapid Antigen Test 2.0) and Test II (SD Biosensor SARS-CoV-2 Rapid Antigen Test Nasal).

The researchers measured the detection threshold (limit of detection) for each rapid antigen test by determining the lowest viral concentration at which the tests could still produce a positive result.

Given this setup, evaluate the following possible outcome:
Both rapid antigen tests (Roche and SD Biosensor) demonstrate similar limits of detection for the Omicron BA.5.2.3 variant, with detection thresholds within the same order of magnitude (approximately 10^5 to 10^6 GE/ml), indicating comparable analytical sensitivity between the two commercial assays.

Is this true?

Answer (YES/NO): NO